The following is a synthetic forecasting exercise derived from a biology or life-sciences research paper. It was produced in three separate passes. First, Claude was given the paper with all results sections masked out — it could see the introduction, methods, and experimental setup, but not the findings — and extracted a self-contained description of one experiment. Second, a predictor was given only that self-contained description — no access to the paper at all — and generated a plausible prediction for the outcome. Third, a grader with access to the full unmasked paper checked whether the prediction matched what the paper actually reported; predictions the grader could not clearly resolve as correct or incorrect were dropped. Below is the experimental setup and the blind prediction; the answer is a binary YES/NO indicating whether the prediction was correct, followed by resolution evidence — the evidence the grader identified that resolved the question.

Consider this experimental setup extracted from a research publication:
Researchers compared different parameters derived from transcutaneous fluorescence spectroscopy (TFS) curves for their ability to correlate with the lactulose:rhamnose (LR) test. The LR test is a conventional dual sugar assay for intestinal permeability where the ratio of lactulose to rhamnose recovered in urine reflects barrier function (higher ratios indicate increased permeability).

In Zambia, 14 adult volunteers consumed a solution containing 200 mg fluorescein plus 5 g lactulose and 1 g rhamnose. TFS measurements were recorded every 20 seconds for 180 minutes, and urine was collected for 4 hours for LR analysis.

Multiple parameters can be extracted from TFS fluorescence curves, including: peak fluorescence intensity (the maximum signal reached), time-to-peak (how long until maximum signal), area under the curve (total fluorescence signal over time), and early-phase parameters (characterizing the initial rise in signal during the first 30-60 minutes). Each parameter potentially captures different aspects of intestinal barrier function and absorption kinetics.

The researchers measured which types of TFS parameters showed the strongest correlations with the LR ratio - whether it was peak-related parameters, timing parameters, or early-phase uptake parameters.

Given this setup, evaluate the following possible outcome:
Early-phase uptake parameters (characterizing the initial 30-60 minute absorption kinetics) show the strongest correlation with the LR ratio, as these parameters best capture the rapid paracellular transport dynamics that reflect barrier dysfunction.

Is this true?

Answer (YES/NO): NO